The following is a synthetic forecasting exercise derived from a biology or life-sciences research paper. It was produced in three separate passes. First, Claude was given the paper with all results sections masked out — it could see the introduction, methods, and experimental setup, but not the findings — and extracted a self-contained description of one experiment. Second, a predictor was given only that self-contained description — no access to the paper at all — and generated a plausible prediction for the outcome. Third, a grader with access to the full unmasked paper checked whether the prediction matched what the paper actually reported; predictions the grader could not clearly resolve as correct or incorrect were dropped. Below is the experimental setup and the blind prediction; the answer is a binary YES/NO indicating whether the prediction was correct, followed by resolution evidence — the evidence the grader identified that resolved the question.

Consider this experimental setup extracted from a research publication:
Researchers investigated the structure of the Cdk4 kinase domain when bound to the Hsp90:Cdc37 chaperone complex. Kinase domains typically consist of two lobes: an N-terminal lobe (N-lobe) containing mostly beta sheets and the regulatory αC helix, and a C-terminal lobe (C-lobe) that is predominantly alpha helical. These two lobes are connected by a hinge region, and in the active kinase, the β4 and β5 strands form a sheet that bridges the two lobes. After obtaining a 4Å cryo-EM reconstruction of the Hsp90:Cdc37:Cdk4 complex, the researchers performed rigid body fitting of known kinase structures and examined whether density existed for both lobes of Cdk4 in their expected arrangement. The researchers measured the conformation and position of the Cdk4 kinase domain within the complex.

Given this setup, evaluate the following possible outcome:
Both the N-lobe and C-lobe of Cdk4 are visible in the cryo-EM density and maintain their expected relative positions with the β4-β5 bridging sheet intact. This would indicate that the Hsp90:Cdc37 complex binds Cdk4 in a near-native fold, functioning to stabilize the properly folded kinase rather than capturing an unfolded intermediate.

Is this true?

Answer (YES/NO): NO